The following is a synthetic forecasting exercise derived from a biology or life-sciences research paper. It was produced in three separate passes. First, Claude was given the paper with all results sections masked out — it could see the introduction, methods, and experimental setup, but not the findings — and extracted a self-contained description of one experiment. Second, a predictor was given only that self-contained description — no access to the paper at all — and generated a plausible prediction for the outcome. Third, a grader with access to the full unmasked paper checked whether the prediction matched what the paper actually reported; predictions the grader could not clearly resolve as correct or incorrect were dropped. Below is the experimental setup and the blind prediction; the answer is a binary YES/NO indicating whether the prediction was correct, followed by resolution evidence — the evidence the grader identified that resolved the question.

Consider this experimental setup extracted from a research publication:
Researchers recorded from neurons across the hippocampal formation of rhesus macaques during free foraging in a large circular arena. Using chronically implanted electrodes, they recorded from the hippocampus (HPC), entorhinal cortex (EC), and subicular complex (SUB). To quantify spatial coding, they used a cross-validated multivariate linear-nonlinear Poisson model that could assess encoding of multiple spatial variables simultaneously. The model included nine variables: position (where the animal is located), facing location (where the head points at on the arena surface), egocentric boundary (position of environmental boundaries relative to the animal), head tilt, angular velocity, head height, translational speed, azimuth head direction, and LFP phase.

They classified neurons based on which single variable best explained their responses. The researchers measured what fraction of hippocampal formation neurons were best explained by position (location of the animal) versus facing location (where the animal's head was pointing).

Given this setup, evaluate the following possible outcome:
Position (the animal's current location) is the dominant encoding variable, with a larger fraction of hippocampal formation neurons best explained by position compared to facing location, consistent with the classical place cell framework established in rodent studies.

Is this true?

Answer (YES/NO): NO